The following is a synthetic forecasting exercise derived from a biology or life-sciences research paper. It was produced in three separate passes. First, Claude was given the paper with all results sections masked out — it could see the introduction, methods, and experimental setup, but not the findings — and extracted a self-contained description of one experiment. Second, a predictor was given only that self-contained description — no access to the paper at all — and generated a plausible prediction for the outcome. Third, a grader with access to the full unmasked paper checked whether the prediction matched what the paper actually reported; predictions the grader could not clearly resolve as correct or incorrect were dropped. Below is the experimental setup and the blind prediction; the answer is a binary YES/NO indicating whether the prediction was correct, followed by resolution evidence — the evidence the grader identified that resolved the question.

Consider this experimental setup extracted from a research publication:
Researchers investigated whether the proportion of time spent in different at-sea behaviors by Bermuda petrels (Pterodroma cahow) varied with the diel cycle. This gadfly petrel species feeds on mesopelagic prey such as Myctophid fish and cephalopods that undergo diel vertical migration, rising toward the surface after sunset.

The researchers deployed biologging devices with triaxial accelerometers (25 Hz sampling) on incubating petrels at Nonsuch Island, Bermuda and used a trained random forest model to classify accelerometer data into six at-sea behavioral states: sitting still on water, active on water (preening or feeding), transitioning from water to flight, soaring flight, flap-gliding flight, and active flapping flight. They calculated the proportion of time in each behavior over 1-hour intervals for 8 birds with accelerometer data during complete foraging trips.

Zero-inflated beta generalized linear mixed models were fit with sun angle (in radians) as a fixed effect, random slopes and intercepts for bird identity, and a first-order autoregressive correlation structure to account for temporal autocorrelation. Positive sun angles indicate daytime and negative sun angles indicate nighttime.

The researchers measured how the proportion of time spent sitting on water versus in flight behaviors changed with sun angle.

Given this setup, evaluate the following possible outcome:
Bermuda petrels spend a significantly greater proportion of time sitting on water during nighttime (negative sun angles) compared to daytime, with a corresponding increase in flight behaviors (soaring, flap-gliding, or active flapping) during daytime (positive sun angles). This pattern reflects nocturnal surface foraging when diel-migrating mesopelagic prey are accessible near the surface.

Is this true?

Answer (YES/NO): NO